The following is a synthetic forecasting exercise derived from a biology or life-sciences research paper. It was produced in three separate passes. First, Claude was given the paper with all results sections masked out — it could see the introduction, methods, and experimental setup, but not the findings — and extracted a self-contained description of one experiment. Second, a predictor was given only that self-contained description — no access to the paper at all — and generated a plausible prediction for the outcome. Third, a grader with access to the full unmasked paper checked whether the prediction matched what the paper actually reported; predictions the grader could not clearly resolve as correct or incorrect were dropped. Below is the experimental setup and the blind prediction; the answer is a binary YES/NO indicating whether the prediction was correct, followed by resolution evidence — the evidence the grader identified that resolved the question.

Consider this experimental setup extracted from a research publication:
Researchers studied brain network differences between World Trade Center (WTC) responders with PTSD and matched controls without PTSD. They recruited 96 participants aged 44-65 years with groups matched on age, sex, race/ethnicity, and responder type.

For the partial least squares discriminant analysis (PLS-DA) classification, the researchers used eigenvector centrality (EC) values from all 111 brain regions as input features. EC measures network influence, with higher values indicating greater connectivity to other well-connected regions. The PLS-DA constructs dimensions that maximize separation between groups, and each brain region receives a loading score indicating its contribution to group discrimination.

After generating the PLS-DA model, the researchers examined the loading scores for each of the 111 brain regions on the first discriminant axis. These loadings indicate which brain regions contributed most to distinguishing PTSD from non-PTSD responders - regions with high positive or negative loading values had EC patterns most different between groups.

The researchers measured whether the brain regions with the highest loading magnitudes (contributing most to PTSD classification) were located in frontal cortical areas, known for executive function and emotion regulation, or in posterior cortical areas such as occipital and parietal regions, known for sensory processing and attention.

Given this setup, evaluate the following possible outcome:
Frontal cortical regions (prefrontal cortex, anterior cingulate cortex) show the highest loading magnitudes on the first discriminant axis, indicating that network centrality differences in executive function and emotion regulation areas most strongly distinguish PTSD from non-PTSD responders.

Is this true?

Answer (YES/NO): NO